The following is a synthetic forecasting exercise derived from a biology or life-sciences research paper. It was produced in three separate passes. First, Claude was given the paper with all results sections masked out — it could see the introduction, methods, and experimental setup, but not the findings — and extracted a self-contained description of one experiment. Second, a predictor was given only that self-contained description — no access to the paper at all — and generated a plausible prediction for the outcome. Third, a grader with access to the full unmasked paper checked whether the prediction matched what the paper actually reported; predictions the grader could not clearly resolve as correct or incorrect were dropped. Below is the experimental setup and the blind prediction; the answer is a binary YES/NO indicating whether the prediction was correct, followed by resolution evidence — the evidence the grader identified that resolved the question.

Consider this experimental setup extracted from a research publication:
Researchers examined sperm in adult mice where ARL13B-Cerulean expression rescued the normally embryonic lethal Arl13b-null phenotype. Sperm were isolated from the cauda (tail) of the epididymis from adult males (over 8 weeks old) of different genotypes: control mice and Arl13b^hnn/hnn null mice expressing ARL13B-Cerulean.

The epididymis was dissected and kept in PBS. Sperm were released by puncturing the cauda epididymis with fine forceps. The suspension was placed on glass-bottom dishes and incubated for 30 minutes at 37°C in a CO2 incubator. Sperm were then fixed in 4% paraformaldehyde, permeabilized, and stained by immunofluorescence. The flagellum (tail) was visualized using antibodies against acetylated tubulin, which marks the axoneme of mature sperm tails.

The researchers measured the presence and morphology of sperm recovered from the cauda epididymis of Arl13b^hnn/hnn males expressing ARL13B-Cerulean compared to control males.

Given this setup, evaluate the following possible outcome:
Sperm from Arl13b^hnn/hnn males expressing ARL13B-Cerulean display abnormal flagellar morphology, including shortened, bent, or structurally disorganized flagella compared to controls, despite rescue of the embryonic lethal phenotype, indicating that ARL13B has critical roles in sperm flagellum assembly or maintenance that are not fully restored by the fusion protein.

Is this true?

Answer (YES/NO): YES